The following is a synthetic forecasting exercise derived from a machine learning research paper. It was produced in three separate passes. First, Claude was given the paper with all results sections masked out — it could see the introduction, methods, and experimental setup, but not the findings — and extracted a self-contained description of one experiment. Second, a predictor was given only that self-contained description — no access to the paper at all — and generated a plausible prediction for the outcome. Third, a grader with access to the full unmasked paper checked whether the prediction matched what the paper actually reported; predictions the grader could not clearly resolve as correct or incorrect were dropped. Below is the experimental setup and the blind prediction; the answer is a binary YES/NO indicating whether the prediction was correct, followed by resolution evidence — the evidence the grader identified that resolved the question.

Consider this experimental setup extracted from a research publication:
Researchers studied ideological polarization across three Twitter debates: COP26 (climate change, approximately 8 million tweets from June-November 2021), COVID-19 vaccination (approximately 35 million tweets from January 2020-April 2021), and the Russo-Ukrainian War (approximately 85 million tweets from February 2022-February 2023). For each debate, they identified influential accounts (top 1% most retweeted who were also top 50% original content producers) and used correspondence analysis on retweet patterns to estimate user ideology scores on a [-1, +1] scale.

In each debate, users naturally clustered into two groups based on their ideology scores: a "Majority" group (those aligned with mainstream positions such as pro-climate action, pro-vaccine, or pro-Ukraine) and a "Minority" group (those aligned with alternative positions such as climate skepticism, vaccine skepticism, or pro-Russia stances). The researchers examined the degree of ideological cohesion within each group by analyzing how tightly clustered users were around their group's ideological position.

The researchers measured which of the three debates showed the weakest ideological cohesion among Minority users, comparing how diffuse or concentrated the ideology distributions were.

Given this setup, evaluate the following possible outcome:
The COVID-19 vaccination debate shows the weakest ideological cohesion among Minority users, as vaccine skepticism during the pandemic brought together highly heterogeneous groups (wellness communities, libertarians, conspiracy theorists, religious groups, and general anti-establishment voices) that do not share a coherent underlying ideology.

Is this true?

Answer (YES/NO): NO